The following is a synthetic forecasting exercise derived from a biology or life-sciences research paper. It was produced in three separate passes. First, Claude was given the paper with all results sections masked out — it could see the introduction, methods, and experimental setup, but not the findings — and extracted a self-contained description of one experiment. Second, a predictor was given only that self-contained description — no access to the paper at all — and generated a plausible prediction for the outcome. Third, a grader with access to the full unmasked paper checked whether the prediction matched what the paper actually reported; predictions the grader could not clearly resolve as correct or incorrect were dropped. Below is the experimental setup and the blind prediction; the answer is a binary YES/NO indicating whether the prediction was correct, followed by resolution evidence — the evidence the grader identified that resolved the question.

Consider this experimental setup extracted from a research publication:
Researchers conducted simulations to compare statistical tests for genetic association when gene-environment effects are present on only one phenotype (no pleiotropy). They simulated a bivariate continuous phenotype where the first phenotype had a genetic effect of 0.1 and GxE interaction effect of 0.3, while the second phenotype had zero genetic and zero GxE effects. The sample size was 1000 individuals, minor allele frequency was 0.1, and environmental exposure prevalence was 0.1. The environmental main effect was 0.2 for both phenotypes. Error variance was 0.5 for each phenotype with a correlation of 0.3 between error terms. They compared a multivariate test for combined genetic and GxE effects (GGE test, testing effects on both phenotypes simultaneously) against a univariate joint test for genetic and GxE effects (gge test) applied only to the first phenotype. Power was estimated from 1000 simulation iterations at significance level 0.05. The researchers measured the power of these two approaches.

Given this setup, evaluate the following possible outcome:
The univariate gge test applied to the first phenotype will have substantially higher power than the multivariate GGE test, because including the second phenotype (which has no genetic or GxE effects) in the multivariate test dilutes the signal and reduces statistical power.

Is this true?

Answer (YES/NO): NO